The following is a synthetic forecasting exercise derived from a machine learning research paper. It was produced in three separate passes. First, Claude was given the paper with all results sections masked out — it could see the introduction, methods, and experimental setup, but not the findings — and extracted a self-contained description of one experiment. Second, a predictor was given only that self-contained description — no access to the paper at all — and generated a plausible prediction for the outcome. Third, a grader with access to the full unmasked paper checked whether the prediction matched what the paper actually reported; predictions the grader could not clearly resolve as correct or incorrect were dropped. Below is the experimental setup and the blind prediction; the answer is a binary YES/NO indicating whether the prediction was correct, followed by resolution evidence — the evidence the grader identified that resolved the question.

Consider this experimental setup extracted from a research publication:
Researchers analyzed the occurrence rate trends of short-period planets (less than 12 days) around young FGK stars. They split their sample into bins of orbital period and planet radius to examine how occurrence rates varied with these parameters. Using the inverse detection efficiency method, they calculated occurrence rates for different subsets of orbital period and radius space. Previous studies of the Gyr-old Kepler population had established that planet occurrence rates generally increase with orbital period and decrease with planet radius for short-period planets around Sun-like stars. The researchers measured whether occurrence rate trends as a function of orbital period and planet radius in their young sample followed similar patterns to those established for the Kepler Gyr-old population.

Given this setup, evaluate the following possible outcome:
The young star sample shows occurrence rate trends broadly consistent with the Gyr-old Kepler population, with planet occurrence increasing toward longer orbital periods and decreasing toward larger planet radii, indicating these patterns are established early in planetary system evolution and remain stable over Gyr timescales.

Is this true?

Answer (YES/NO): NO